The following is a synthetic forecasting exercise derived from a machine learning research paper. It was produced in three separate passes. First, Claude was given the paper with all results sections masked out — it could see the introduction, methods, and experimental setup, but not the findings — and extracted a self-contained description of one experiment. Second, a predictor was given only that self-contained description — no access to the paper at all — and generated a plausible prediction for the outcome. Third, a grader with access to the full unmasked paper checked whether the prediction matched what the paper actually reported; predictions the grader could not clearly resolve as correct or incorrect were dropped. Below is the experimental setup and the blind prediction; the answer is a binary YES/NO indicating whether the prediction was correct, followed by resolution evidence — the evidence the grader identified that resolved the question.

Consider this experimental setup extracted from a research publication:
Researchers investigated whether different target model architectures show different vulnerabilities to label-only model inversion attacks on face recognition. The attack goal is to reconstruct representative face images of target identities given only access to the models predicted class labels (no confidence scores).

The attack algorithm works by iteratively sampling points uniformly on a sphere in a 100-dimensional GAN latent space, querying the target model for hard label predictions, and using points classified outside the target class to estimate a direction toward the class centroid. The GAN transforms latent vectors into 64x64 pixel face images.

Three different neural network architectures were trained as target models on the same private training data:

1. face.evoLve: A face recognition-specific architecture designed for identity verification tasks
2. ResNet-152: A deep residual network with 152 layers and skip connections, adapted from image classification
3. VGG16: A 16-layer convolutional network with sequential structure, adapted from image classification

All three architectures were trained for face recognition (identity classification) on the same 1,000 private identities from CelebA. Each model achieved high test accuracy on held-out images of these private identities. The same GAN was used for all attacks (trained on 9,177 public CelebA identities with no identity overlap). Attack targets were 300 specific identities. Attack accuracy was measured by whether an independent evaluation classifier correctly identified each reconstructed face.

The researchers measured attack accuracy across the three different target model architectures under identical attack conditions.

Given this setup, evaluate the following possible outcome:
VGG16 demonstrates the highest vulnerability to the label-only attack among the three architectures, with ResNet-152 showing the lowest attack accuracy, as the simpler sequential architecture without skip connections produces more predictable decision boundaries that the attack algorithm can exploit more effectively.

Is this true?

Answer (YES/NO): NO